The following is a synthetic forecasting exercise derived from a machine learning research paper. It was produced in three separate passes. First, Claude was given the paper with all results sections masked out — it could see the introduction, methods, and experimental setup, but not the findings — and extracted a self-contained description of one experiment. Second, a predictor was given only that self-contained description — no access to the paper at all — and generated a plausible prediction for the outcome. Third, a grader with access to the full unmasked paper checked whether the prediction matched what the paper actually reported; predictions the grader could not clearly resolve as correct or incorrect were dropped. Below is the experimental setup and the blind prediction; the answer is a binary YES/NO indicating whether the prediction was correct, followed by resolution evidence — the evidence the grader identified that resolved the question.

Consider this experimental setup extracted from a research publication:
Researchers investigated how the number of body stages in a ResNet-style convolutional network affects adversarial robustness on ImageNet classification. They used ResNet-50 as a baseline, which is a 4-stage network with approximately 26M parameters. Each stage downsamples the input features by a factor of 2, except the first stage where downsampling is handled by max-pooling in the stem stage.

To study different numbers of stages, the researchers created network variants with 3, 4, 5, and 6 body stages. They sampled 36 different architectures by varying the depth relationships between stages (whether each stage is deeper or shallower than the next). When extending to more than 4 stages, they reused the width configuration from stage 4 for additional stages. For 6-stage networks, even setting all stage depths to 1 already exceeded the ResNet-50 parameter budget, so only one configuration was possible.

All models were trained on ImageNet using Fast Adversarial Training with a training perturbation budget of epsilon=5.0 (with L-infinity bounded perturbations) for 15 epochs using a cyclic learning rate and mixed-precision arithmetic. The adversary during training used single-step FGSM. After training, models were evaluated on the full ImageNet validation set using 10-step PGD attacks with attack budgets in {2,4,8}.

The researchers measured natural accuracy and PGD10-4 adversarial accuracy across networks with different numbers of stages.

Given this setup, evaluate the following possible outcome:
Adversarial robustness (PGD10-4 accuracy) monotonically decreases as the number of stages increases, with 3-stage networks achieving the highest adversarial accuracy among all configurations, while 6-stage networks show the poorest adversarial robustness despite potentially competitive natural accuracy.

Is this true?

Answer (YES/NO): NO